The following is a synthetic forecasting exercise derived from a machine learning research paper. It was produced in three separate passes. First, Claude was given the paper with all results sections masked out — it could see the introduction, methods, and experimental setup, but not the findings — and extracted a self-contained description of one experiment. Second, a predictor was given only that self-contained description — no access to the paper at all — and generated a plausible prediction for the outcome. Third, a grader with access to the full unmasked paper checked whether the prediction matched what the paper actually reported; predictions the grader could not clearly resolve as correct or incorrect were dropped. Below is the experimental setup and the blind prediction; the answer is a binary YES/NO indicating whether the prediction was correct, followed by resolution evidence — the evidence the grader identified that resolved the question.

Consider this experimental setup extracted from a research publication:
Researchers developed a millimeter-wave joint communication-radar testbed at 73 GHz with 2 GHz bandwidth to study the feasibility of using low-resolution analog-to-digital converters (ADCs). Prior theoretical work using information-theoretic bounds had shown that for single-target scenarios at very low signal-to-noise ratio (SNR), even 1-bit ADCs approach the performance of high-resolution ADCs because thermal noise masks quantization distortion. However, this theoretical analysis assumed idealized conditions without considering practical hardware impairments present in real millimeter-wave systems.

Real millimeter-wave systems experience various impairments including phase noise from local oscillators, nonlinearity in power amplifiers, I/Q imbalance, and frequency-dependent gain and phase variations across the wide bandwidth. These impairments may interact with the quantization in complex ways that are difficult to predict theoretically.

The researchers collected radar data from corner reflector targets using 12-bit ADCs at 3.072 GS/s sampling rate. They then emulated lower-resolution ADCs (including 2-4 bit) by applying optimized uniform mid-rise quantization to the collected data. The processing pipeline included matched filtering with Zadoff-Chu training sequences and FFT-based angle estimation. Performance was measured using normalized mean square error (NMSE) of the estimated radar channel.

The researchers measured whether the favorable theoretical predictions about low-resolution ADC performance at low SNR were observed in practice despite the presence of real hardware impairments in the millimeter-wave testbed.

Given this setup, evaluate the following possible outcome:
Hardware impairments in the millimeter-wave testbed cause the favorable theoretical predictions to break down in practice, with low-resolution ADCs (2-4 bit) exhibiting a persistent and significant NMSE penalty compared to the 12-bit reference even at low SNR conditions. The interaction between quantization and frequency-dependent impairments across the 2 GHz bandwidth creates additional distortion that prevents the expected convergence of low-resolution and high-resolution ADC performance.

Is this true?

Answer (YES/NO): NO